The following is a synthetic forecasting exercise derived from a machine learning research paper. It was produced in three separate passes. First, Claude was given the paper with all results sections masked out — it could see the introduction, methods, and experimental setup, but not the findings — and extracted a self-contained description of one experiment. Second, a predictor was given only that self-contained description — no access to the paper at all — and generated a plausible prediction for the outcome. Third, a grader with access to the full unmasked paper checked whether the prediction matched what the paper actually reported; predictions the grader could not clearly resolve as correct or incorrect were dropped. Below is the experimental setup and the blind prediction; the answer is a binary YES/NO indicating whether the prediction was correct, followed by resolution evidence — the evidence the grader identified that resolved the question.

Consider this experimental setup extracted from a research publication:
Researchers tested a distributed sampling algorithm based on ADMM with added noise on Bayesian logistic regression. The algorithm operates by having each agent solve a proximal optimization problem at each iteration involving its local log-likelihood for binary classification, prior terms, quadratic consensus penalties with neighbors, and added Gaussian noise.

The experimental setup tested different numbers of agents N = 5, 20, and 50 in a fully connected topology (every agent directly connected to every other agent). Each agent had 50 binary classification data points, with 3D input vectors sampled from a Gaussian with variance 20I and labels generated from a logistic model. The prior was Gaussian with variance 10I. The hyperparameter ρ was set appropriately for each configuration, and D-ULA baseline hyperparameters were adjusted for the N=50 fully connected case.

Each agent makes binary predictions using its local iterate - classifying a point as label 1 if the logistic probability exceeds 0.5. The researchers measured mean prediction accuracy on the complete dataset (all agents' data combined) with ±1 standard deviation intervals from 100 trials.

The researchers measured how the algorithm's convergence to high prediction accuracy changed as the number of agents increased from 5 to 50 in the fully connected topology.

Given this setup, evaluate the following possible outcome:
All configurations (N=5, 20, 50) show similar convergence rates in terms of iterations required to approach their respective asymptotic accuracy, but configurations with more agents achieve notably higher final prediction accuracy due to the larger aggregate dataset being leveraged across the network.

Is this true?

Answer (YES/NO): NO